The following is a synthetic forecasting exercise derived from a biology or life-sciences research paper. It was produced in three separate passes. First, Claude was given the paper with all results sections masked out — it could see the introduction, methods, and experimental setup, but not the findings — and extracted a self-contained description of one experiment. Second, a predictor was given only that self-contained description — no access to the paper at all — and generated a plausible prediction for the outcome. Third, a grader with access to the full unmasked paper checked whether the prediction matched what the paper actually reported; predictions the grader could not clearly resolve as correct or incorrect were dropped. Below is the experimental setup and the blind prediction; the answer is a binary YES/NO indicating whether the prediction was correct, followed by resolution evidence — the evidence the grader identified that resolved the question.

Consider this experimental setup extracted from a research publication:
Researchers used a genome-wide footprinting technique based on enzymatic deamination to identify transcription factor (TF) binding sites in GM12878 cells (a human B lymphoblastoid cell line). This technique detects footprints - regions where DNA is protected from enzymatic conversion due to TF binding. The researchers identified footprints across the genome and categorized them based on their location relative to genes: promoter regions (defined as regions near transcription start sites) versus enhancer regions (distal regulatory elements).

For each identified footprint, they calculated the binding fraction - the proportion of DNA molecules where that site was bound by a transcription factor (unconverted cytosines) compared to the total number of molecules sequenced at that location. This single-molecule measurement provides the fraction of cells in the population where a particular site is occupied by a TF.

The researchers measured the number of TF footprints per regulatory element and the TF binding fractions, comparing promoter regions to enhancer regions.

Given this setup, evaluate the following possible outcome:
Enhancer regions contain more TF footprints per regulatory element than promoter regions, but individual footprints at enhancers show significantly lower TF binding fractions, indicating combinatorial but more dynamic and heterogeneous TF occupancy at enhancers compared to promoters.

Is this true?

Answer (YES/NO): NO